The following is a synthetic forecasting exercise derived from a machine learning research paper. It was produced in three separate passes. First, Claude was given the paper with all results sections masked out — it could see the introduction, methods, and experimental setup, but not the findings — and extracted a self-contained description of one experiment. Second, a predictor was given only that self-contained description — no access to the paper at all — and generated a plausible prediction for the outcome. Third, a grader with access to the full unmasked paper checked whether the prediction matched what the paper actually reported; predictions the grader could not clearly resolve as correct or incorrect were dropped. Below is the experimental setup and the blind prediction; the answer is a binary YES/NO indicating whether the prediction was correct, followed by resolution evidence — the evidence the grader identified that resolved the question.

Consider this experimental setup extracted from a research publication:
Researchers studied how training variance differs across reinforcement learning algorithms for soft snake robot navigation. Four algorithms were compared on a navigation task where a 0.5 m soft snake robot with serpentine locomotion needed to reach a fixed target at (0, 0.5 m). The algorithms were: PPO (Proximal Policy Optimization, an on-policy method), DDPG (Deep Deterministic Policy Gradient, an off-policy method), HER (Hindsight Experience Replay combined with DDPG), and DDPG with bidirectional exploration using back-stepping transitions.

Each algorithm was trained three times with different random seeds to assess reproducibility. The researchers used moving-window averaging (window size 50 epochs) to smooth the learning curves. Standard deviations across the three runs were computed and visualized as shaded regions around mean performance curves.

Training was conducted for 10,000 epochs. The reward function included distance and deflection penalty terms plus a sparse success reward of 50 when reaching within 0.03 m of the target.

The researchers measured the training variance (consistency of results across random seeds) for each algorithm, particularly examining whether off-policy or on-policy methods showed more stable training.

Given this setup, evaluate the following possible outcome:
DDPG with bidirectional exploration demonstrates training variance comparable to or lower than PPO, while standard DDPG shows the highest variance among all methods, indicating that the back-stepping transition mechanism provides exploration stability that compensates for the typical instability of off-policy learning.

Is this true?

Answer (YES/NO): NO